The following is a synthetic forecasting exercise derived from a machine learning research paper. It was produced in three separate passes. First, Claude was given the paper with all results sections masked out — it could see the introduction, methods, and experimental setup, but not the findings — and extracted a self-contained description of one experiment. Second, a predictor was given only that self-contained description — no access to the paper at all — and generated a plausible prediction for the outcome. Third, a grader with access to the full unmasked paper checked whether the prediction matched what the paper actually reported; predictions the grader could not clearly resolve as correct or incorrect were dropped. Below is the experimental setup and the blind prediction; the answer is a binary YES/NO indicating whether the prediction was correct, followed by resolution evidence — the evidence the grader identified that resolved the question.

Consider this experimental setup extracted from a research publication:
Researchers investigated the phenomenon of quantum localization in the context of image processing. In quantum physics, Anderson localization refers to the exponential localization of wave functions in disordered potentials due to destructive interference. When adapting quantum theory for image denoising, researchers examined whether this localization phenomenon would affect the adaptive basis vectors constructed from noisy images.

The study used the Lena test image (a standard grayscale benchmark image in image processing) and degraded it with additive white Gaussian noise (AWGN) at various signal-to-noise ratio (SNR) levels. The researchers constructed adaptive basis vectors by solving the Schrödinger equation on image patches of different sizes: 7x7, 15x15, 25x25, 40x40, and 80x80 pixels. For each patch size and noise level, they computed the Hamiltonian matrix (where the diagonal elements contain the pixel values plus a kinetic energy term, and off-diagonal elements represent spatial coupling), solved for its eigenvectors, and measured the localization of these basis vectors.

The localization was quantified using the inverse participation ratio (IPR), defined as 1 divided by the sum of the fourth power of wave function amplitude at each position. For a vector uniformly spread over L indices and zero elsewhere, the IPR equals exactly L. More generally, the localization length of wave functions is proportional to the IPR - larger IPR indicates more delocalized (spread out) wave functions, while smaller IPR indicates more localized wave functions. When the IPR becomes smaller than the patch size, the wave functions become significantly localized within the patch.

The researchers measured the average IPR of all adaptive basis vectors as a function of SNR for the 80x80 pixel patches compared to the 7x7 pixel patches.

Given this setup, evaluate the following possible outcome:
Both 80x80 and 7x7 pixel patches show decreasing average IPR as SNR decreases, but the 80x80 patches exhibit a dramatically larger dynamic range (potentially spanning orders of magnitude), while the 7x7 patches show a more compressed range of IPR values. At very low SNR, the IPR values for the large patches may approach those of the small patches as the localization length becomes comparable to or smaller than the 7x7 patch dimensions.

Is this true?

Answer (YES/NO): NO